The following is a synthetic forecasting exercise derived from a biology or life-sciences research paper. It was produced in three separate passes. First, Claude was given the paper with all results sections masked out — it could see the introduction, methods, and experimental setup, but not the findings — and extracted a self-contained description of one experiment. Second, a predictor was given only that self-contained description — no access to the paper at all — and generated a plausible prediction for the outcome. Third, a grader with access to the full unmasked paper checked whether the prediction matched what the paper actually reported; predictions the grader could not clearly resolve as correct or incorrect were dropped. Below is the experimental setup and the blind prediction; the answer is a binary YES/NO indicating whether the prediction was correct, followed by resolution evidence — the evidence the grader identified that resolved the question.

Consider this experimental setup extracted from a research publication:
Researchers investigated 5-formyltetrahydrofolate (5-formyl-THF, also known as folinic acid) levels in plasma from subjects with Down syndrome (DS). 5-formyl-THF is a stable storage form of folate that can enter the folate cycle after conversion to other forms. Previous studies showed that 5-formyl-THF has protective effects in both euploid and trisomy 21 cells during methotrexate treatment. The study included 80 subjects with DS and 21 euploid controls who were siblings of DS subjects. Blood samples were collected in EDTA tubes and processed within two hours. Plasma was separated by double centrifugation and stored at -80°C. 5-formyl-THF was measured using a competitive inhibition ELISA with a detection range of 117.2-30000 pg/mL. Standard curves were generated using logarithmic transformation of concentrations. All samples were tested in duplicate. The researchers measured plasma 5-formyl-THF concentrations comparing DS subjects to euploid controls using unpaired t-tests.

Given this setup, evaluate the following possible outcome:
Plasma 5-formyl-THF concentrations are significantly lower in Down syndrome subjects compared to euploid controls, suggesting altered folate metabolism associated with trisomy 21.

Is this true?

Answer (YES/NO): NO